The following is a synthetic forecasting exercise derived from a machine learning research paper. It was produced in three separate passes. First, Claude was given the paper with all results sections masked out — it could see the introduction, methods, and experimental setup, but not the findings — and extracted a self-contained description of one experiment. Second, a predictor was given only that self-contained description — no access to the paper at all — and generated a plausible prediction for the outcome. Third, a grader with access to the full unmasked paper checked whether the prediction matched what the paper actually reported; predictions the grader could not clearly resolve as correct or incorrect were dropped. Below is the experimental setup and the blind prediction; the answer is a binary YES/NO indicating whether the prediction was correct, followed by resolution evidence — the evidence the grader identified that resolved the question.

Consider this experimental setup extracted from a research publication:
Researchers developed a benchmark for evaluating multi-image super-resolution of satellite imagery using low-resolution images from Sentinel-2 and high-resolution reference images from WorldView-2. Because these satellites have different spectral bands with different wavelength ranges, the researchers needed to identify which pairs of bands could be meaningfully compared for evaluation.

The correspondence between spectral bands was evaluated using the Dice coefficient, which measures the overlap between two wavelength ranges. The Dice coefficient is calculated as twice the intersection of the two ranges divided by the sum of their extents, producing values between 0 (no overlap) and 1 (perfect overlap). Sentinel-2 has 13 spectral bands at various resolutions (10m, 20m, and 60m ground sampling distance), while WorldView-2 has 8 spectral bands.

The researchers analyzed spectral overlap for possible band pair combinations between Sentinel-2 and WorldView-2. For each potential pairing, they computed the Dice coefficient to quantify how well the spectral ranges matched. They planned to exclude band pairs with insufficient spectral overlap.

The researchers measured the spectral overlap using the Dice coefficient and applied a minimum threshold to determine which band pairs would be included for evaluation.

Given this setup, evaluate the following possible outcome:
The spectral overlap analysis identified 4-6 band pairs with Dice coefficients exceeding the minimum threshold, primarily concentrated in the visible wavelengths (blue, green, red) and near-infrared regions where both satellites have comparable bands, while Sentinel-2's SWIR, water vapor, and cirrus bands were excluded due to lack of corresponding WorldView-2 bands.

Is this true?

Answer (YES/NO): NO